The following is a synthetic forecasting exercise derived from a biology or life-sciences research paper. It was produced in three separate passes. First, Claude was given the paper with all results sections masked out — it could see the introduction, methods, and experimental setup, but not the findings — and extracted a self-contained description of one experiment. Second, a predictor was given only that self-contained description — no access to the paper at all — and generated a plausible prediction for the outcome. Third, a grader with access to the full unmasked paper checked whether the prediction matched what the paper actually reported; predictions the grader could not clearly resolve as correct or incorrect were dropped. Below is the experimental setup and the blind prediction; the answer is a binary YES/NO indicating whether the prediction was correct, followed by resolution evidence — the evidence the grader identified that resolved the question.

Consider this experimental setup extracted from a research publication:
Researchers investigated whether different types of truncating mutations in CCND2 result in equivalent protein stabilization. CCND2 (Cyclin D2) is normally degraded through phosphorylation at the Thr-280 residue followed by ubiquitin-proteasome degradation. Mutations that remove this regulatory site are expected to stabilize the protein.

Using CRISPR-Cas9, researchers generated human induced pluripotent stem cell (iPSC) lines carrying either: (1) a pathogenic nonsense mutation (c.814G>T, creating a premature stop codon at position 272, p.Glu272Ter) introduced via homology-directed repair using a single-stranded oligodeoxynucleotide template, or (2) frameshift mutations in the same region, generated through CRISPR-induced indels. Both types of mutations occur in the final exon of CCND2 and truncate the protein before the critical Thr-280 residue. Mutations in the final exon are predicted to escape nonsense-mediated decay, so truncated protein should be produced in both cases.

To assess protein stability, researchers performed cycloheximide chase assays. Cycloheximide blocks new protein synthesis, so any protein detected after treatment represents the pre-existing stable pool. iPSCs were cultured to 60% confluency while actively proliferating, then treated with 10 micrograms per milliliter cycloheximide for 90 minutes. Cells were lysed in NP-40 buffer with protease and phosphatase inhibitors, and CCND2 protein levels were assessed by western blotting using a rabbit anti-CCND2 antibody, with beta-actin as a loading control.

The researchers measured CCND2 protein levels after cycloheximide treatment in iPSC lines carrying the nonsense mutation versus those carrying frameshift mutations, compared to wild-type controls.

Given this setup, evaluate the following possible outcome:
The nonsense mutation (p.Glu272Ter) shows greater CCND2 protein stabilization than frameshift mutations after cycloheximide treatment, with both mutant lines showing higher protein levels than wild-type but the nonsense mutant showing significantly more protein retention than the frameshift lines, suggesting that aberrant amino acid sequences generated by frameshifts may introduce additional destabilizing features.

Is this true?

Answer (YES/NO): NO